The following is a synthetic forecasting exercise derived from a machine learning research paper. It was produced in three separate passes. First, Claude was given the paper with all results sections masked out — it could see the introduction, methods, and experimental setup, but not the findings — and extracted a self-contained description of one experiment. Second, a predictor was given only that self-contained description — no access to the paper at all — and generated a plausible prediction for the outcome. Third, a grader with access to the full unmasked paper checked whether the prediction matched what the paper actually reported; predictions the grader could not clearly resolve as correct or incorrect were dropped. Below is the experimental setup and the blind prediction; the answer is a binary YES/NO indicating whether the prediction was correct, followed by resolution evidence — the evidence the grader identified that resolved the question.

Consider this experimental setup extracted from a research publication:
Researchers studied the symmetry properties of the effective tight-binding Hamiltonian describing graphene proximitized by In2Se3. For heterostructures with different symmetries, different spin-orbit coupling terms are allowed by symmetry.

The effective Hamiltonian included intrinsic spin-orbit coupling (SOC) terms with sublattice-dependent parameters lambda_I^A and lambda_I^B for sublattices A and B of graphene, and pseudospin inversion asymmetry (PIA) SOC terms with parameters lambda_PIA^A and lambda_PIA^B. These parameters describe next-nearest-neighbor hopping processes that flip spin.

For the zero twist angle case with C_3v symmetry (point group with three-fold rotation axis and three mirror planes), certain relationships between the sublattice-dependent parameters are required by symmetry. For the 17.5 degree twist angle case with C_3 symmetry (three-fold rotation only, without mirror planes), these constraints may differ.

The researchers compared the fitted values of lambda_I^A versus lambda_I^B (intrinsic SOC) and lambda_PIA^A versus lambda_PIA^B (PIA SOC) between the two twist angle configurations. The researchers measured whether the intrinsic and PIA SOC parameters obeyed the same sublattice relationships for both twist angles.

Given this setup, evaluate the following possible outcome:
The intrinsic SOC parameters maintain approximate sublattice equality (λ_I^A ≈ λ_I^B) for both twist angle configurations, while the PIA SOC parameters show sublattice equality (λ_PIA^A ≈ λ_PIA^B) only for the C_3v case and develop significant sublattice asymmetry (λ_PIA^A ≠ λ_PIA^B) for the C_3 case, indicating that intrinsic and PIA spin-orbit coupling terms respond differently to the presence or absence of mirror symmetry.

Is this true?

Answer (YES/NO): NO